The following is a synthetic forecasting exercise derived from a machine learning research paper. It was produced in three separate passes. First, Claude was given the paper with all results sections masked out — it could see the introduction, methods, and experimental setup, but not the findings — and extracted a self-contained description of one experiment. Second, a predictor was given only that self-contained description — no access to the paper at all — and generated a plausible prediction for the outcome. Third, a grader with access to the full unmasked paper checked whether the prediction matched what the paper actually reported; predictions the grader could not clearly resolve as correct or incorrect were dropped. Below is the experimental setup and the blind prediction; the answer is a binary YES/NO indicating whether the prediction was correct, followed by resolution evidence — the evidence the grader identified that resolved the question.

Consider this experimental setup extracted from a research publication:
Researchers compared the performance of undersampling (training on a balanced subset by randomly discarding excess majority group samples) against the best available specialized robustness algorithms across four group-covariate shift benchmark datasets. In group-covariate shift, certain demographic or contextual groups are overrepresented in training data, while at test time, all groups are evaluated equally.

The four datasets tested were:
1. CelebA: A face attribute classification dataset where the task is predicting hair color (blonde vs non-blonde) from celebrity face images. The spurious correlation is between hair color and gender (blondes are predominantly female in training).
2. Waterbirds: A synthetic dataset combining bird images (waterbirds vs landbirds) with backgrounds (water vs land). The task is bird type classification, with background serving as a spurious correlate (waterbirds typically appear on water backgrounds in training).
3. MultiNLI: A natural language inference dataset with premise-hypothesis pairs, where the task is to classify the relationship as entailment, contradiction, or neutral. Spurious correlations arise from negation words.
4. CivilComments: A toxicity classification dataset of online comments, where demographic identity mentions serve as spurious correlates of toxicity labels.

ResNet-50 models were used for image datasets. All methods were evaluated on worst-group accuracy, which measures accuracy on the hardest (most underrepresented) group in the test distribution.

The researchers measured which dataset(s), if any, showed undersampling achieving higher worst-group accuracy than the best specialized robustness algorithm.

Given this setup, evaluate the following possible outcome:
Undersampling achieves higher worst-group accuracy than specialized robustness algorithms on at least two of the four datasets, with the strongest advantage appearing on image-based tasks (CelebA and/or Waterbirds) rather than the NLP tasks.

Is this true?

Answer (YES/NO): NO